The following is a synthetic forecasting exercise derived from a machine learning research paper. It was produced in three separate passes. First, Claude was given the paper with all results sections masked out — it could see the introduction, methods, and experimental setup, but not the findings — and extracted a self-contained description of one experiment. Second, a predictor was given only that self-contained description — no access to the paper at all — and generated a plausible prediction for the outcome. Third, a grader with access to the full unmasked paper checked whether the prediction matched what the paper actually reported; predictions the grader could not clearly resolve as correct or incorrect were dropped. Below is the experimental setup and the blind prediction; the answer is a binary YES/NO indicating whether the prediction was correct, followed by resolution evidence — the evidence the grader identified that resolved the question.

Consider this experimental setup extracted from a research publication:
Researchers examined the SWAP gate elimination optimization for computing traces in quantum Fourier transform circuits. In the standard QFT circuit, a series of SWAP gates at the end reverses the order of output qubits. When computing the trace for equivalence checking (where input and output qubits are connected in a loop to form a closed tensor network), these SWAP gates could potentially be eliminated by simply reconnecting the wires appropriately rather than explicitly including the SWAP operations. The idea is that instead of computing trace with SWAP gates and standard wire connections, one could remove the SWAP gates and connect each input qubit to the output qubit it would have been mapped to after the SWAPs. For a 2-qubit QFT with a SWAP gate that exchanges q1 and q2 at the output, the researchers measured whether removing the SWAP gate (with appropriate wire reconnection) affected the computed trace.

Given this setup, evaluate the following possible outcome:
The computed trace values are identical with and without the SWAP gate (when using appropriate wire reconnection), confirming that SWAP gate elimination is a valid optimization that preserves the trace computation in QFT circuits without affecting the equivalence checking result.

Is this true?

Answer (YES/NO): YES